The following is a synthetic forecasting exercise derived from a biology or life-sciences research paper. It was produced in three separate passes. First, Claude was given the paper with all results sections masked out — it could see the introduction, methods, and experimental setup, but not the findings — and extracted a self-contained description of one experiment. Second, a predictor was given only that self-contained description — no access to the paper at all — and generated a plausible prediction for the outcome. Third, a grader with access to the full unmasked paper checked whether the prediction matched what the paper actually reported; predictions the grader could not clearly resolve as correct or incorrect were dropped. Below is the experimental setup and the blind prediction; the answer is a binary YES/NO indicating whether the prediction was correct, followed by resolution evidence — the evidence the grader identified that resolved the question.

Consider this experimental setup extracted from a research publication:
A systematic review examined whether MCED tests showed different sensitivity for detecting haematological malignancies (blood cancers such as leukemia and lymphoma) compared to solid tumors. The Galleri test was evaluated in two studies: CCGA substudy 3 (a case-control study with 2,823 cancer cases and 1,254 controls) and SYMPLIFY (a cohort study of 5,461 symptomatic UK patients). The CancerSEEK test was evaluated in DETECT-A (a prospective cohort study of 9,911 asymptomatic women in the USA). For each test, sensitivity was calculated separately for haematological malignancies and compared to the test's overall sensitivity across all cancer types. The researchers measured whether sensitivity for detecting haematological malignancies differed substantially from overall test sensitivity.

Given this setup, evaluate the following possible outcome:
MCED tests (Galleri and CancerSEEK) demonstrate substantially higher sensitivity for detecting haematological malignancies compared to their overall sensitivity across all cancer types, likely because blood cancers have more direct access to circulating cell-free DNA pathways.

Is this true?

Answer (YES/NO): NO